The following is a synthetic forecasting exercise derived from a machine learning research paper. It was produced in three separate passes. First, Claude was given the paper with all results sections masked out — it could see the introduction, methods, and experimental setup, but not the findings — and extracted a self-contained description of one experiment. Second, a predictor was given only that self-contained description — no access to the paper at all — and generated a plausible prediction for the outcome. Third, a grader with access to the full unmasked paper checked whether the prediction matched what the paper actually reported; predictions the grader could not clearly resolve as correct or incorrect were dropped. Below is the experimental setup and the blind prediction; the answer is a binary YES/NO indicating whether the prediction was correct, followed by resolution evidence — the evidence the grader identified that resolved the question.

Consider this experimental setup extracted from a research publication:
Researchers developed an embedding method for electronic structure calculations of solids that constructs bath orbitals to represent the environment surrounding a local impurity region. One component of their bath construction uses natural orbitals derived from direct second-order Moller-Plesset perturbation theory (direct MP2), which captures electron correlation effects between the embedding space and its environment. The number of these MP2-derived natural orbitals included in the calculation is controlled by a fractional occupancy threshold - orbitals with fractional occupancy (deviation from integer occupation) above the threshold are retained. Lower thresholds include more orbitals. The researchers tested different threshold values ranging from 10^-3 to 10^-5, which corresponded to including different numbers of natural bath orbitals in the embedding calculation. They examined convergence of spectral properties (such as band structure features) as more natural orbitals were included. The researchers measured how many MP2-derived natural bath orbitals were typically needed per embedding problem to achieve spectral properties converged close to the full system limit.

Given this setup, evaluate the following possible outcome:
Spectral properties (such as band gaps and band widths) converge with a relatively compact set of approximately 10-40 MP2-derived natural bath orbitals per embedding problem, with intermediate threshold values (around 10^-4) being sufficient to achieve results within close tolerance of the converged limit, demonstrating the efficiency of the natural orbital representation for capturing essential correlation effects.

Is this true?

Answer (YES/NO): NO